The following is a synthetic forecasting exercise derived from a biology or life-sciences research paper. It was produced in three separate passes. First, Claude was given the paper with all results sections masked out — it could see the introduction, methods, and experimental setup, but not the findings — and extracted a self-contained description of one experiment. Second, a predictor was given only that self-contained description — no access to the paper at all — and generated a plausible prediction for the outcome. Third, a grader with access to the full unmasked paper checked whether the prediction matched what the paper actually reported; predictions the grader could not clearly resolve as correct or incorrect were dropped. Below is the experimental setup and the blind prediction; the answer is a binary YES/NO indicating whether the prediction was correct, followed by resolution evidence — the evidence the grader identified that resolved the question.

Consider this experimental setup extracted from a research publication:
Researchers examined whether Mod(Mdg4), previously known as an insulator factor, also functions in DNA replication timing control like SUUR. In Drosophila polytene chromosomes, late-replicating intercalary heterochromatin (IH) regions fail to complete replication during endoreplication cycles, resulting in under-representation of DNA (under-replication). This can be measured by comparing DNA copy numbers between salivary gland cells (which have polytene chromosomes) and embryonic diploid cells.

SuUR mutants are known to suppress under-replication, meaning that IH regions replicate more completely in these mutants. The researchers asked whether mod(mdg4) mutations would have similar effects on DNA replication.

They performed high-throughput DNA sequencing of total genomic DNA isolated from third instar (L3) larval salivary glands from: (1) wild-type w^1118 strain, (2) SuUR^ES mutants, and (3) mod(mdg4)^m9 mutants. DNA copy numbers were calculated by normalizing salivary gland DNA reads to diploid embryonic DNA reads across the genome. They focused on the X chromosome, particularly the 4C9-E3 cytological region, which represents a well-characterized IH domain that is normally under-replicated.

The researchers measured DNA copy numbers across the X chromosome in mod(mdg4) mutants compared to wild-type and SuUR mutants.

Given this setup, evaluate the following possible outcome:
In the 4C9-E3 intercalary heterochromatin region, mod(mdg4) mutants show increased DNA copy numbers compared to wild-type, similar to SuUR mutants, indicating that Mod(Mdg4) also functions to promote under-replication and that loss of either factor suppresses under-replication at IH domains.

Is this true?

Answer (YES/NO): YES